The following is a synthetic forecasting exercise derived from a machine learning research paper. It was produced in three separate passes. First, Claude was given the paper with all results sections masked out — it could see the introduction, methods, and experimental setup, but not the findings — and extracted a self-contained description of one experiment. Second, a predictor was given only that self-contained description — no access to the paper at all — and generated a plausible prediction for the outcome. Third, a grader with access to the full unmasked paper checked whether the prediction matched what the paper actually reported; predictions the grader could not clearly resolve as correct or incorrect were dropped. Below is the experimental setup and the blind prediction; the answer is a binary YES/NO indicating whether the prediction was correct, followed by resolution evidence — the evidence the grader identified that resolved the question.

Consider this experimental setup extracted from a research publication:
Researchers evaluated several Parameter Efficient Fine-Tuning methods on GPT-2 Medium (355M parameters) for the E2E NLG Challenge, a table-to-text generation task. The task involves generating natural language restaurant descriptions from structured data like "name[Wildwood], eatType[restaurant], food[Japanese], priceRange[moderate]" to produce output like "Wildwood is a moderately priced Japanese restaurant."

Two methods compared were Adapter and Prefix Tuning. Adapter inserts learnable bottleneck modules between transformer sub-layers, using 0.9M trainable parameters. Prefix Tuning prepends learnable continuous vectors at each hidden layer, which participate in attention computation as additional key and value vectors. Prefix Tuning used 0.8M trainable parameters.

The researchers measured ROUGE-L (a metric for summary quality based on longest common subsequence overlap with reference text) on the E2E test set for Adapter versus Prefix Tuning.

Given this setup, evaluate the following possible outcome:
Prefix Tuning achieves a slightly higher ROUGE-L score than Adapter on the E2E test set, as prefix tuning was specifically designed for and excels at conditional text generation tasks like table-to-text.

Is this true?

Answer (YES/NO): NO